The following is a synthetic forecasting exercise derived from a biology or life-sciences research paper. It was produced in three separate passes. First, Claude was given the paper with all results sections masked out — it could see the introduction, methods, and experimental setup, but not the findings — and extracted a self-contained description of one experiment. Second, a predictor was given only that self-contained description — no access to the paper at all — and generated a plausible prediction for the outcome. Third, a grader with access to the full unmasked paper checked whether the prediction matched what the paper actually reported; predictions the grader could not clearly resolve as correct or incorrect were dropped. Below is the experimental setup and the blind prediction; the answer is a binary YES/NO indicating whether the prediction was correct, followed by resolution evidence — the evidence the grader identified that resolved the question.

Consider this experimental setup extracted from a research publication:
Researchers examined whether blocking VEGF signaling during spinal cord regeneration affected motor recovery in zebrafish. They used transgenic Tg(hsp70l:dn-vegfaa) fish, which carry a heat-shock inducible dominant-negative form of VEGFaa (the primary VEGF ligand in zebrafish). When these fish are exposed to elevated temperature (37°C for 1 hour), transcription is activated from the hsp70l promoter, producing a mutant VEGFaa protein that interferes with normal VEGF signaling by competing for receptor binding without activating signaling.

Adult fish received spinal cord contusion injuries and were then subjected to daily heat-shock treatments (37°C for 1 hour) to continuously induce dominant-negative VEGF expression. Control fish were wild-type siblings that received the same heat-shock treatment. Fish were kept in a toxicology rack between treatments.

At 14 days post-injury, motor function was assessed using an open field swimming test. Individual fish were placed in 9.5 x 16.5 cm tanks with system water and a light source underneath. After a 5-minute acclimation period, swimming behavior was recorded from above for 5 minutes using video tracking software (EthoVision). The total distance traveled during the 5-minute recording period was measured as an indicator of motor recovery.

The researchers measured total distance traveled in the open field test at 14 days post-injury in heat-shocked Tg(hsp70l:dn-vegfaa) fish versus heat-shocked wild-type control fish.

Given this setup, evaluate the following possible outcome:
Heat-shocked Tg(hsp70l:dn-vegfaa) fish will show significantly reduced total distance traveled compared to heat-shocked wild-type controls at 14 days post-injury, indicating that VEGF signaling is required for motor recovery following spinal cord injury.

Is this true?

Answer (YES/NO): NO